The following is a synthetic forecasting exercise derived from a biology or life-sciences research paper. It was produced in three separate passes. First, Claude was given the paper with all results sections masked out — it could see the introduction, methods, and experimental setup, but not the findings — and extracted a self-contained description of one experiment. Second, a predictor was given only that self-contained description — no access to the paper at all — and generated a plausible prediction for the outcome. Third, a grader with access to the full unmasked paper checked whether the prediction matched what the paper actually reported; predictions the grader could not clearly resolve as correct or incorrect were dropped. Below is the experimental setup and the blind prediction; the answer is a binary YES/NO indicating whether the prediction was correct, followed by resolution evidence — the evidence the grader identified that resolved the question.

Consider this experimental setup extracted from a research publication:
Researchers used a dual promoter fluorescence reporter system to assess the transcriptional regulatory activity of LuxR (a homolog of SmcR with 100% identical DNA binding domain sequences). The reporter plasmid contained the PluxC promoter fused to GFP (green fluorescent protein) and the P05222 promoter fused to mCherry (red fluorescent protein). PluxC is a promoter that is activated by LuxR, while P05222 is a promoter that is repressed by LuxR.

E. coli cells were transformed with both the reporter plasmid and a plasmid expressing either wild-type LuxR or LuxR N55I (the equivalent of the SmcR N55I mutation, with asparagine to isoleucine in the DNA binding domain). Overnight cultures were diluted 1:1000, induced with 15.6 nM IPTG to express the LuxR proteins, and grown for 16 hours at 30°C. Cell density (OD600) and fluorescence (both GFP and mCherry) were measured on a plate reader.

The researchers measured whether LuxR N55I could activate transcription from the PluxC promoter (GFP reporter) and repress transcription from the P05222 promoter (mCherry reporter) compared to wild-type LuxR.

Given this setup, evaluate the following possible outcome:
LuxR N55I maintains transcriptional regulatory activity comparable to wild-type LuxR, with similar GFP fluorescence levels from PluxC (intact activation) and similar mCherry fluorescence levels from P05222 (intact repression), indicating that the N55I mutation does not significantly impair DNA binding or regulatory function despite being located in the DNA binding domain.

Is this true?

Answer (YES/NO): NO